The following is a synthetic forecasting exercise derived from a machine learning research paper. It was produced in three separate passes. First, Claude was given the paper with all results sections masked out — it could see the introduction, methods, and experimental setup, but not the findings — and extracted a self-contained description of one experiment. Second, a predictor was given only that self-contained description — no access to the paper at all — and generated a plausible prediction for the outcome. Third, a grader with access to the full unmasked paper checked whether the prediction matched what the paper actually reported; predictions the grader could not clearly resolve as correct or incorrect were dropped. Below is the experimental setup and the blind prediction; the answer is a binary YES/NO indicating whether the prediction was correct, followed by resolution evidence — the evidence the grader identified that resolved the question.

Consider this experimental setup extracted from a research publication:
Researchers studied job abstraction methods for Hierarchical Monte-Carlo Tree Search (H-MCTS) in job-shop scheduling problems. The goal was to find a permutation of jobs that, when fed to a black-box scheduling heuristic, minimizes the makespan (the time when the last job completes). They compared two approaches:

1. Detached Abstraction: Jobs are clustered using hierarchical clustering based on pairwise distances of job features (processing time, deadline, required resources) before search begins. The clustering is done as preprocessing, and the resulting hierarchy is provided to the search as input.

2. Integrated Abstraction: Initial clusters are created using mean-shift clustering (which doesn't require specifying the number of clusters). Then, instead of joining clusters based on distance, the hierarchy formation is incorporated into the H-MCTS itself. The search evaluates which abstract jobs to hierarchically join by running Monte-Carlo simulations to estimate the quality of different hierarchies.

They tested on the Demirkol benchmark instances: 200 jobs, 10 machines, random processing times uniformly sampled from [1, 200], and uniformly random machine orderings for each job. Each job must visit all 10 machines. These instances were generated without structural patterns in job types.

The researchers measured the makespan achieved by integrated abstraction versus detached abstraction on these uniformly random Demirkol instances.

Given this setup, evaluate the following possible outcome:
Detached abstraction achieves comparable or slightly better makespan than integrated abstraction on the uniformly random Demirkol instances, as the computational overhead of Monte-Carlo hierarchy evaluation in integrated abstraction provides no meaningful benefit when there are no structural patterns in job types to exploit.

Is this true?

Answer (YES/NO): NO